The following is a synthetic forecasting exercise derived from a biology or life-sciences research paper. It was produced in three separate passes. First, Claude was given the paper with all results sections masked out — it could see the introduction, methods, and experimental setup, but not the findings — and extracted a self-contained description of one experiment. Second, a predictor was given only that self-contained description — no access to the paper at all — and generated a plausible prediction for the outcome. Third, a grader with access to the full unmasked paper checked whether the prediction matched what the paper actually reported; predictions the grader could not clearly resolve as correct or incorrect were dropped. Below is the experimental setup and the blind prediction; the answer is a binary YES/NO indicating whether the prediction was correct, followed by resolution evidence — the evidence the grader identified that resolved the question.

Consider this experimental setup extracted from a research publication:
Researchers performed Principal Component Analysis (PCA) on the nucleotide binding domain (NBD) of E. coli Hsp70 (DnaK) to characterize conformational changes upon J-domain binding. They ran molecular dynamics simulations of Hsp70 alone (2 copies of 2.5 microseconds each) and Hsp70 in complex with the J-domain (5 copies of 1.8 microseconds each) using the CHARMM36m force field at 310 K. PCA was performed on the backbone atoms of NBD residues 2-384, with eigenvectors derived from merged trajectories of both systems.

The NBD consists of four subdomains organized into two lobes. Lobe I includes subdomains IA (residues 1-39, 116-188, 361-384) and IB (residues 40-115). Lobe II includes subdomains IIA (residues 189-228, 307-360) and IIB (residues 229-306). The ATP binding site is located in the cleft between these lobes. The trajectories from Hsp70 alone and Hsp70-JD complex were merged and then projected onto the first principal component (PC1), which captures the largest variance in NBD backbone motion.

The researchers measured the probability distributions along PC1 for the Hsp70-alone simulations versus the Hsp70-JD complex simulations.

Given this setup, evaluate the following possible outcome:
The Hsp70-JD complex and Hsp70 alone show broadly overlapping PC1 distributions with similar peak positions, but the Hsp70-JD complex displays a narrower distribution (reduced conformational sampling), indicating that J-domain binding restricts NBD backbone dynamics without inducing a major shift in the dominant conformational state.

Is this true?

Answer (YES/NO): NO